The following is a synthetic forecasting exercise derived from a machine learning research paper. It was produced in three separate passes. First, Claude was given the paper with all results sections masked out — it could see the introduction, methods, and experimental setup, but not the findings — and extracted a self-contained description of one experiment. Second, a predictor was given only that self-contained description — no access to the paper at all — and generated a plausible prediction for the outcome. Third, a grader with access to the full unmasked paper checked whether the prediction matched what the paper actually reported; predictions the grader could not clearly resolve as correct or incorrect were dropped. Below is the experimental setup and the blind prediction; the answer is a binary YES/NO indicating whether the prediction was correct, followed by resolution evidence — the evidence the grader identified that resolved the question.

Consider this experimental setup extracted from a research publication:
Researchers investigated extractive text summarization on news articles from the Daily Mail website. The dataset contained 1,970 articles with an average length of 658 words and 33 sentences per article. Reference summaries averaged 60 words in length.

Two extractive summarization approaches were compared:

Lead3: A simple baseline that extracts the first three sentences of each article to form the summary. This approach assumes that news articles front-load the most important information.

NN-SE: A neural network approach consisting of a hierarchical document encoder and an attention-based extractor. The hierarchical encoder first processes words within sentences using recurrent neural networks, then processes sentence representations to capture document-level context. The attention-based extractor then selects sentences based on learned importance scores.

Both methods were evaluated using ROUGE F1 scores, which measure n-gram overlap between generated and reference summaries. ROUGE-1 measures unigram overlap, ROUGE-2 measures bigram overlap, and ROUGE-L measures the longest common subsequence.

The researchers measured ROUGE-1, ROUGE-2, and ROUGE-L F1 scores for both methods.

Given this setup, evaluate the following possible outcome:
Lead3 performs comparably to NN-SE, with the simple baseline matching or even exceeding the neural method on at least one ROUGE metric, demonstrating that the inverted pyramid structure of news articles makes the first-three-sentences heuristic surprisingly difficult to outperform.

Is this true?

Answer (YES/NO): NO